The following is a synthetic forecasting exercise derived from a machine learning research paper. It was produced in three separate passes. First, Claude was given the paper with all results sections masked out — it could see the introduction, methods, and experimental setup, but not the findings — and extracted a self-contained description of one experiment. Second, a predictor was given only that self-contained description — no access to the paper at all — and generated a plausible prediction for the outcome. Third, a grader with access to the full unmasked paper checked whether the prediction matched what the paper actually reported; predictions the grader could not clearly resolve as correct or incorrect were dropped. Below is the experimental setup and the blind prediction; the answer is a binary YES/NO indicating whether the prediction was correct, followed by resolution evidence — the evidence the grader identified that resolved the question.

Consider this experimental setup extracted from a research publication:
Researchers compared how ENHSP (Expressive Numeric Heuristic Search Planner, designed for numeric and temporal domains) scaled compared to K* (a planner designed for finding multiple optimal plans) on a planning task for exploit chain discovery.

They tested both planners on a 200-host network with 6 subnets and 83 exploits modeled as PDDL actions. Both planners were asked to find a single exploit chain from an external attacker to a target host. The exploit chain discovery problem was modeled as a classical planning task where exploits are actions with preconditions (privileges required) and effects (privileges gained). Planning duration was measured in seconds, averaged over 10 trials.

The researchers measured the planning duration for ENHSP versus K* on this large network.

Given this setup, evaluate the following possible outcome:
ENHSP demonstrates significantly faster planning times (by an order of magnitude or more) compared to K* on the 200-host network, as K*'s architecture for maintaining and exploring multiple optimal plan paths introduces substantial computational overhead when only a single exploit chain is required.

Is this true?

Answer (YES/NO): NO